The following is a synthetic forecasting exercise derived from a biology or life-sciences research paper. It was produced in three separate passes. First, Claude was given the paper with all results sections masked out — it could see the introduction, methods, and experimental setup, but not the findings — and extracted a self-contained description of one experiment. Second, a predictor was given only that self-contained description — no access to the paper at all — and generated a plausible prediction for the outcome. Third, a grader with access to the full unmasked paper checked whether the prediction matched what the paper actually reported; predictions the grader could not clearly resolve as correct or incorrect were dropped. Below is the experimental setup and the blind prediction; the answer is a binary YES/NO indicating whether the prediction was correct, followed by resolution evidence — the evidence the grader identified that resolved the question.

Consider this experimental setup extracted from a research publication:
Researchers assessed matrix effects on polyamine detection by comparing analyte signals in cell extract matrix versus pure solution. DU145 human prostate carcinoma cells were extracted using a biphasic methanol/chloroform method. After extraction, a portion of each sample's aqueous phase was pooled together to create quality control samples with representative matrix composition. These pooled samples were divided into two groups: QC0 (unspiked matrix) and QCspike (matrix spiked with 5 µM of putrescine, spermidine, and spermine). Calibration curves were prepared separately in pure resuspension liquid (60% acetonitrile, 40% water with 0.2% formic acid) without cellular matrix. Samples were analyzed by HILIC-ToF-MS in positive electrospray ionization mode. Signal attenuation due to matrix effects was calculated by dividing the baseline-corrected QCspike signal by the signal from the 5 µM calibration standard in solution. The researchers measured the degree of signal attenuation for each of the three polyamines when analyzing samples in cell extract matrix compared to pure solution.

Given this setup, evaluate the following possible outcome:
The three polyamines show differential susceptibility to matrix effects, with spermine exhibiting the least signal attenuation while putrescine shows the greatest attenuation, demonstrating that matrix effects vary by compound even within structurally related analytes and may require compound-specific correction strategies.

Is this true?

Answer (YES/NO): YES